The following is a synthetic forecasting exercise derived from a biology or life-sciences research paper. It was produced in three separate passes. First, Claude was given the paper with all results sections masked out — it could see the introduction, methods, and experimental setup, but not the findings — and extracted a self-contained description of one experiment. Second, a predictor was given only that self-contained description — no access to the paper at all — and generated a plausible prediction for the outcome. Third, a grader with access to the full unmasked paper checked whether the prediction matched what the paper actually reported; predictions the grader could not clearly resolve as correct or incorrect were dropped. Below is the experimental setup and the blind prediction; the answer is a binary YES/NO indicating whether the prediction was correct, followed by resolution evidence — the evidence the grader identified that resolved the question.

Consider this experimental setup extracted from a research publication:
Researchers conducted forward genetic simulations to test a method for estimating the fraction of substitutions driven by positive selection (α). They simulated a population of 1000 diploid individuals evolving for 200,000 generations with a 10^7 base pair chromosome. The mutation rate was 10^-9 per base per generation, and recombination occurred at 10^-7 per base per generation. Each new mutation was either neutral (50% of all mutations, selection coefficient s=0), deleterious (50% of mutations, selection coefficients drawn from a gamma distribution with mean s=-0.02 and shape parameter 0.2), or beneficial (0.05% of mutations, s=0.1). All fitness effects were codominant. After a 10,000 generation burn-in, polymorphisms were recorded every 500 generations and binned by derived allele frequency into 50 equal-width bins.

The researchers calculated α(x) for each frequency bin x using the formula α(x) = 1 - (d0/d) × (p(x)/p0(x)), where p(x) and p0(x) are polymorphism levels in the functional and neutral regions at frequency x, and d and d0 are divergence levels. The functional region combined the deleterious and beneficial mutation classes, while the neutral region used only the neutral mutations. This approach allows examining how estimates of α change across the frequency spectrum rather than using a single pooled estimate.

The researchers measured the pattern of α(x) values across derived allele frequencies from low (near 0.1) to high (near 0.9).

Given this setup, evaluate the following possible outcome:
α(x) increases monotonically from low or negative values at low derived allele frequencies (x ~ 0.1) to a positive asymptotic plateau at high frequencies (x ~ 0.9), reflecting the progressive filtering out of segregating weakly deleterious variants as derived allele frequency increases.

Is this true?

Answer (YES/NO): NO